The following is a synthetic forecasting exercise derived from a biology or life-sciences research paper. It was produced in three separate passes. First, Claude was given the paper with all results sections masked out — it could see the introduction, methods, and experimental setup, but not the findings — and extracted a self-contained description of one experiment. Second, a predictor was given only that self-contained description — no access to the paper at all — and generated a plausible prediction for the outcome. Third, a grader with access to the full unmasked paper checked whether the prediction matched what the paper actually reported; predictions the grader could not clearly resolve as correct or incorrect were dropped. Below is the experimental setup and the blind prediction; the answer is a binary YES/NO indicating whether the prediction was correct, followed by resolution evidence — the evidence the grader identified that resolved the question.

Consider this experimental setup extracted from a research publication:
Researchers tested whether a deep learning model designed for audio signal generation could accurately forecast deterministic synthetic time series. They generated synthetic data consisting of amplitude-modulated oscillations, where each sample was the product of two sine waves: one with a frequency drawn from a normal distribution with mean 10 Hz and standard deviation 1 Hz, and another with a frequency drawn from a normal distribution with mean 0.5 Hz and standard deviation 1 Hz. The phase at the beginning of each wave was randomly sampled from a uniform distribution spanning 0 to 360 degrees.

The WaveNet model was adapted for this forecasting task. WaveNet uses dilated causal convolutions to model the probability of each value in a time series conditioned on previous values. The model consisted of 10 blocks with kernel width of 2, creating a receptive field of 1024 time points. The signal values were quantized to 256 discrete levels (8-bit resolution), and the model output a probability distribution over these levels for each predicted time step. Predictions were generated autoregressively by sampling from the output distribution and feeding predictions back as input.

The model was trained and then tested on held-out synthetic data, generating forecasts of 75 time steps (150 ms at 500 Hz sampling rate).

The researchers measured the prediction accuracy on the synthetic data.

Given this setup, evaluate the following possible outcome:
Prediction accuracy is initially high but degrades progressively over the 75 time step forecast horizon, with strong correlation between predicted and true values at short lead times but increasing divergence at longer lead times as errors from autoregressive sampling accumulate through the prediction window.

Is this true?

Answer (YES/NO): NO